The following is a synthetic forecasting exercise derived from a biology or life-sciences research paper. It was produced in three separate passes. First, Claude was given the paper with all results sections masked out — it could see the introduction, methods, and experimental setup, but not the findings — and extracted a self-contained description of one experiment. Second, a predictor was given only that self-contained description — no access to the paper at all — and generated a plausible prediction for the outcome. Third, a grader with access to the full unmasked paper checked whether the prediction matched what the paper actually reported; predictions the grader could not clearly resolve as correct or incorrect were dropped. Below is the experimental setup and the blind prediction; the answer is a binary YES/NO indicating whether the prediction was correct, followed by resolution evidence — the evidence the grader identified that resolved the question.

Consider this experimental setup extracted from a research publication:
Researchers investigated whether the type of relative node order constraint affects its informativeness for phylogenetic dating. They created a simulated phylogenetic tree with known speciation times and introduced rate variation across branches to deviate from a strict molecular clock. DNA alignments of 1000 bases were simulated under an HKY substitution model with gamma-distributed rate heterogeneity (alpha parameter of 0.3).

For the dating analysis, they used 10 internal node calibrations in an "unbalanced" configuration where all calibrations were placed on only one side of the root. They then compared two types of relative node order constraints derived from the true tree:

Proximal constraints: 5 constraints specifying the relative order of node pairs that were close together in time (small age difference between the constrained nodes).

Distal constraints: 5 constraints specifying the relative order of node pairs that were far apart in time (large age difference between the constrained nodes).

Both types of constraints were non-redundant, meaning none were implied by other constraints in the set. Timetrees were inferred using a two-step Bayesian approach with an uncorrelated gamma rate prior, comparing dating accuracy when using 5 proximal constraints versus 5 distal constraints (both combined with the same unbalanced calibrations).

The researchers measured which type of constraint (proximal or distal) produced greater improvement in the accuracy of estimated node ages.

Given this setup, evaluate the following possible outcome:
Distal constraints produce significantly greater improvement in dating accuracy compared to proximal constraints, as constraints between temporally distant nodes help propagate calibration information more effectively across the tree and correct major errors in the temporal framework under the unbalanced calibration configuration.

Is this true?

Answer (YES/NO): YES